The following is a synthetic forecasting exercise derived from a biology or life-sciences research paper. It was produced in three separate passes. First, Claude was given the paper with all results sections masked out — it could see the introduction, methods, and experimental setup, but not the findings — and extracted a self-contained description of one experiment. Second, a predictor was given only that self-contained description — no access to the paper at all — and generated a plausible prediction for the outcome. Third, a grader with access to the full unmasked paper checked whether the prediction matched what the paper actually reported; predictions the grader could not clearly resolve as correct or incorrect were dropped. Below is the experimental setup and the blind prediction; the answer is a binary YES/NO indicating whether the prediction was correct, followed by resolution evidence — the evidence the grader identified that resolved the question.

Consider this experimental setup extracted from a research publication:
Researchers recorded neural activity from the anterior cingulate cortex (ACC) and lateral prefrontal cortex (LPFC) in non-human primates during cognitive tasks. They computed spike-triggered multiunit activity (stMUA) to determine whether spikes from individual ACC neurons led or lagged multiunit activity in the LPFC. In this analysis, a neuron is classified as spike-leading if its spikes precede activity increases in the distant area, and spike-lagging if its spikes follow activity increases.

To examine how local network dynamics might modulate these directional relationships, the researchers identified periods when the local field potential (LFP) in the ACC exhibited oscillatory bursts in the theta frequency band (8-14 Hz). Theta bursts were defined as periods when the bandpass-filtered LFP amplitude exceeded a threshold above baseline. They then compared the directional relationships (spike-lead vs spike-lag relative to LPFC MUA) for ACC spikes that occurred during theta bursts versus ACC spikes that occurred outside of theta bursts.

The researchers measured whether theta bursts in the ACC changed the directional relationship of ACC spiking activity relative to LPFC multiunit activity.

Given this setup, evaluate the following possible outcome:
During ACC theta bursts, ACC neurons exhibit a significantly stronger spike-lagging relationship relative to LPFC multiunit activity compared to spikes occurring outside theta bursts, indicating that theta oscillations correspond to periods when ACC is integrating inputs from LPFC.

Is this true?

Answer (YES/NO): NO